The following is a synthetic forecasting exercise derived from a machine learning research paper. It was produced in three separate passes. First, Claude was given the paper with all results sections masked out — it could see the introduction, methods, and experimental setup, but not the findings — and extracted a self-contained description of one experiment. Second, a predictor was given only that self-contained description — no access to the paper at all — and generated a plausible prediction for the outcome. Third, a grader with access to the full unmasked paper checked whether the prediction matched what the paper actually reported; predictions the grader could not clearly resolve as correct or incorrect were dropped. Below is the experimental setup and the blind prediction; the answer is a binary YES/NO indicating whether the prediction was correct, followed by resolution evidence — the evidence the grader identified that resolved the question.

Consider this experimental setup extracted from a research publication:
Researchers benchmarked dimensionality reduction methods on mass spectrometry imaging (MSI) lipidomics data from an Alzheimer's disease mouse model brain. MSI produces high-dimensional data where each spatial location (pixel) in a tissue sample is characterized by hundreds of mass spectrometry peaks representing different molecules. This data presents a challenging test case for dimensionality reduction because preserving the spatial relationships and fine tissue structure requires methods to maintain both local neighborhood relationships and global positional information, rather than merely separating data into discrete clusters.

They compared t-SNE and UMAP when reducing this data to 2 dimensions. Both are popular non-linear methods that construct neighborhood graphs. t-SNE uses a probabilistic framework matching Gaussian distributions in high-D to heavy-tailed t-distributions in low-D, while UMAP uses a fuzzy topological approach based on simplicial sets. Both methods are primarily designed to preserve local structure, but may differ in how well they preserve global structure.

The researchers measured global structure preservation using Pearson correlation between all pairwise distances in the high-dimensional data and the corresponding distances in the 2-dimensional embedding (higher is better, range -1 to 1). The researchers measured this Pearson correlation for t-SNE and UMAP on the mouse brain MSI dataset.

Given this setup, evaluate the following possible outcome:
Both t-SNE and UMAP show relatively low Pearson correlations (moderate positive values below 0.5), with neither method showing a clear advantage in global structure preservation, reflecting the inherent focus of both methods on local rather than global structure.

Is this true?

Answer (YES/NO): NO